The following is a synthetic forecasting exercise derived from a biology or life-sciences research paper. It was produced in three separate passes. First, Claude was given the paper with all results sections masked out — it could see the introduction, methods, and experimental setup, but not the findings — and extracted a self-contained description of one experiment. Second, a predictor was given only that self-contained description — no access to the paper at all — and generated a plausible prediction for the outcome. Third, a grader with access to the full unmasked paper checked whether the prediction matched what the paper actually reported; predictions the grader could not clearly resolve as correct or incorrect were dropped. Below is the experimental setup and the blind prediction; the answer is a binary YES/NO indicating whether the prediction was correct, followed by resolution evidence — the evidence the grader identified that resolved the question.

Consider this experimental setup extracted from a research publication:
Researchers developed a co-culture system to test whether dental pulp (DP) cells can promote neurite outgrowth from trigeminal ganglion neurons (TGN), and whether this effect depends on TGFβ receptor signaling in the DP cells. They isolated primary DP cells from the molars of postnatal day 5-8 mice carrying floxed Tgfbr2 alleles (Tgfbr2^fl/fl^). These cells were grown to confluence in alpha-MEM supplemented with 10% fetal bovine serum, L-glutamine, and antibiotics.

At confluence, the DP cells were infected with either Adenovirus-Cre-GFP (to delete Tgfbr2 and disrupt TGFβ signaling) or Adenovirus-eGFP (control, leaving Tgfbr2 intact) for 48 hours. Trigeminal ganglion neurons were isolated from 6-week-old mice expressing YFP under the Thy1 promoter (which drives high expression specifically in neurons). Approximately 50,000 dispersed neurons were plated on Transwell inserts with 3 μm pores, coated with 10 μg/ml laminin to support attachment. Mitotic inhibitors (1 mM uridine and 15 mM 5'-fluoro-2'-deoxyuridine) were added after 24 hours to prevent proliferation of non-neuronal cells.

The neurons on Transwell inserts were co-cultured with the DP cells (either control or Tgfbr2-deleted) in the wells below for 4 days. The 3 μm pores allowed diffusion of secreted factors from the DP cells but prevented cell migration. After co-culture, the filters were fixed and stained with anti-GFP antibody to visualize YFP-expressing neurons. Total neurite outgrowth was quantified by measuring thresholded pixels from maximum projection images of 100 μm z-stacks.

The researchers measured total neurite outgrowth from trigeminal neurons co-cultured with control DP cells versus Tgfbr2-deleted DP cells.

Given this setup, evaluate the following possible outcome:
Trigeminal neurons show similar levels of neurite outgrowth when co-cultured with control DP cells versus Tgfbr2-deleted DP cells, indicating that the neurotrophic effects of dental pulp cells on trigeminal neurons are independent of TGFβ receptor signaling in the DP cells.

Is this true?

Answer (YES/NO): NO